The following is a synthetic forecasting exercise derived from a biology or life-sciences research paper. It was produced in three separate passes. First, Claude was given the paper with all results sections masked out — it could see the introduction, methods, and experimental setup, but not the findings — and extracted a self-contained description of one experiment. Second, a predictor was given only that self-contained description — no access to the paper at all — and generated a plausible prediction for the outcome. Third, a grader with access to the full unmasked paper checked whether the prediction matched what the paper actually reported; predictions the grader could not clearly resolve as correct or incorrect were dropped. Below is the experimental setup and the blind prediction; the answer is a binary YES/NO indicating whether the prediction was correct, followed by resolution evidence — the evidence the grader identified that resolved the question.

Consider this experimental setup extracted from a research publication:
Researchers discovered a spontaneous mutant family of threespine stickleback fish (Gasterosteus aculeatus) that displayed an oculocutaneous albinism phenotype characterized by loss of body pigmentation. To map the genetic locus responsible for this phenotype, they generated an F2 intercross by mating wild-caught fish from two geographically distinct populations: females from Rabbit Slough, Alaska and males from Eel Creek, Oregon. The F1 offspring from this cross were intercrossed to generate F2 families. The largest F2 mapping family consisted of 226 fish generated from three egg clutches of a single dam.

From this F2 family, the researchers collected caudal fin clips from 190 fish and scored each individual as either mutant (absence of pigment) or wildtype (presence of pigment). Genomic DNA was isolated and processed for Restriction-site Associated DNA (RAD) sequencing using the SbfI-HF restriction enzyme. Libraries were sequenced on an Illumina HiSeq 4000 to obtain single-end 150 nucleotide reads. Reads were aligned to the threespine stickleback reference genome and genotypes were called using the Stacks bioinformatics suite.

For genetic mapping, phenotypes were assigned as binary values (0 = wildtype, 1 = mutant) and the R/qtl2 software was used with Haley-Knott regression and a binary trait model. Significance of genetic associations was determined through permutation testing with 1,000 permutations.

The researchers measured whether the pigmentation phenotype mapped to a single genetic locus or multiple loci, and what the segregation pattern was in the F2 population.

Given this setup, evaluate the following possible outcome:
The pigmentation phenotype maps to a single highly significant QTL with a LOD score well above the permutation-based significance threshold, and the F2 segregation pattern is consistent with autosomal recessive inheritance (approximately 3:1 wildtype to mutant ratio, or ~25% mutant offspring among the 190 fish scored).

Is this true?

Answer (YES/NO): YES